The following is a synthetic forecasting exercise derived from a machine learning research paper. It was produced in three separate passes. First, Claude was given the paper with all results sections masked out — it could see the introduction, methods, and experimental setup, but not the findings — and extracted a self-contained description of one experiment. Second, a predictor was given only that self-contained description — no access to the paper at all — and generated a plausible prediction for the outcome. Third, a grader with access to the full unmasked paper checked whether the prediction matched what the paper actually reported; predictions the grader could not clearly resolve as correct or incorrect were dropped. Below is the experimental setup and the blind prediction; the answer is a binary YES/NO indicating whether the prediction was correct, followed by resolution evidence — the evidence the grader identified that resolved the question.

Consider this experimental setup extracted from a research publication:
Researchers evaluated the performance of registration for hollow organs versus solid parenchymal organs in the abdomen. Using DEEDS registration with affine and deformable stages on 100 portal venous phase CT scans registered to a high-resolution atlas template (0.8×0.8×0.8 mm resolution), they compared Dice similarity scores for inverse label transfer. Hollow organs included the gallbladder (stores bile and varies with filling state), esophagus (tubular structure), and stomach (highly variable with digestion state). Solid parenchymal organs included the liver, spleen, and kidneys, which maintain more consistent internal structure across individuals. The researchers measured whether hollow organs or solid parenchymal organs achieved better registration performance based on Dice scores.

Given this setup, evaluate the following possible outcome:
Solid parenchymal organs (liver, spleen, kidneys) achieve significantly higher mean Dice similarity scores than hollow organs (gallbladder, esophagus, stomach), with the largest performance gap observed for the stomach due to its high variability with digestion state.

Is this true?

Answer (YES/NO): NO